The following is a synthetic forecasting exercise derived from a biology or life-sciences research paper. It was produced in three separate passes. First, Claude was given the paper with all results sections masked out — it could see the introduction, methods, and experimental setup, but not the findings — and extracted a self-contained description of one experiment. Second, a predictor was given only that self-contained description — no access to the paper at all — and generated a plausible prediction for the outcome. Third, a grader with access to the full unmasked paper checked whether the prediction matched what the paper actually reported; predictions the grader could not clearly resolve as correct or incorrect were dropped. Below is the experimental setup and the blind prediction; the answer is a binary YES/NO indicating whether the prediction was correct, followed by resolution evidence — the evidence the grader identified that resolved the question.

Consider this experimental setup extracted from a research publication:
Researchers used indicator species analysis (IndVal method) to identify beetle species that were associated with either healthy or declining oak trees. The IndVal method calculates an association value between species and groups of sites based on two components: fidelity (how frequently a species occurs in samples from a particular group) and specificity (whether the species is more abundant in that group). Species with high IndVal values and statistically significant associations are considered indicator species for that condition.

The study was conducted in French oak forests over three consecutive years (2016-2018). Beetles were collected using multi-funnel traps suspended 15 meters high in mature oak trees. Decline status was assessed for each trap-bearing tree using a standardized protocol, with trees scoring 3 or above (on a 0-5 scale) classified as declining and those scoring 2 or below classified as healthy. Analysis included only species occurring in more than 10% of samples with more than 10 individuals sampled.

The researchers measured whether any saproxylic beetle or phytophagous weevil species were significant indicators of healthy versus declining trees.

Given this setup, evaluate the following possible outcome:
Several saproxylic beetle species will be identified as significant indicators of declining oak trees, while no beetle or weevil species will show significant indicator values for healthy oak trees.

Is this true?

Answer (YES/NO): NO